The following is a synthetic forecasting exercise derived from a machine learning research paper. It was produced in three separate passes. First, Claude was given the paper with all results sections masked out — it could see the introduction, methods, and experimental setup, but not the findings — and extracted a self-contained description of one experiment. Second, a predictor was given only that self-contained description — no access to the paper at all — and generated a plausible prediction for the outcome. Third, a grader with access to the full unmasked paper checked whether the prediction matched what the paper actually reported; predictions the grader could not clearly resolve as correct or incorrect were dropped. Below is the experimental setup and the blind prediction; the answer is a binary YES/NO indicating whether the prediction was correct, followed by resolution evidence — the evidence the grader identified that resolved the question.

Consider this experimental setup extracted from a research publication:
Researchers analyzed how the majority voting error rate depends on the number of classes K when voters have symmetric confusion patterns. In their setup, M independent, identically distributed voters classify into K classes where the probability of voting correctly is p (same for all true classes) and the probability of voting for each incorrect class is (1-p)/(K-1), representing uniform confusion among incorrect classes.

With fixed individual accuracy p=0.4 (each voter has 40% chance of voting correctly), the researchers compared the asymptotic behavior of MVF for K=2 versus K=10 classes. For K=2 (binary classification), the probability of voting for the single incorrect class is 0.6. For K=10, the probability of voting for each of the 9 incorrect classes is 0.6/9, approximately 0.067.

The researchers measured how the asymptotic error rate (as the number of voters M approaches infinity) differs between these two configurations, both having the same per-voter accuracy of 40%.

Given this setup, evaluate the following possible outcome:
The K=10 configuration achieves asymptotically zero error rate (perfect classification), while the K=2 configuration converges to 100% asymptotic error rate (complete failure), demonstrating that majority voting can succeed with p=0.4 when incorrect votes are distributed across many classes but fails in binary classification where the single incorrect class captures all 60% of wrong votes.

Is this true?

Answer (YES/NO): YES